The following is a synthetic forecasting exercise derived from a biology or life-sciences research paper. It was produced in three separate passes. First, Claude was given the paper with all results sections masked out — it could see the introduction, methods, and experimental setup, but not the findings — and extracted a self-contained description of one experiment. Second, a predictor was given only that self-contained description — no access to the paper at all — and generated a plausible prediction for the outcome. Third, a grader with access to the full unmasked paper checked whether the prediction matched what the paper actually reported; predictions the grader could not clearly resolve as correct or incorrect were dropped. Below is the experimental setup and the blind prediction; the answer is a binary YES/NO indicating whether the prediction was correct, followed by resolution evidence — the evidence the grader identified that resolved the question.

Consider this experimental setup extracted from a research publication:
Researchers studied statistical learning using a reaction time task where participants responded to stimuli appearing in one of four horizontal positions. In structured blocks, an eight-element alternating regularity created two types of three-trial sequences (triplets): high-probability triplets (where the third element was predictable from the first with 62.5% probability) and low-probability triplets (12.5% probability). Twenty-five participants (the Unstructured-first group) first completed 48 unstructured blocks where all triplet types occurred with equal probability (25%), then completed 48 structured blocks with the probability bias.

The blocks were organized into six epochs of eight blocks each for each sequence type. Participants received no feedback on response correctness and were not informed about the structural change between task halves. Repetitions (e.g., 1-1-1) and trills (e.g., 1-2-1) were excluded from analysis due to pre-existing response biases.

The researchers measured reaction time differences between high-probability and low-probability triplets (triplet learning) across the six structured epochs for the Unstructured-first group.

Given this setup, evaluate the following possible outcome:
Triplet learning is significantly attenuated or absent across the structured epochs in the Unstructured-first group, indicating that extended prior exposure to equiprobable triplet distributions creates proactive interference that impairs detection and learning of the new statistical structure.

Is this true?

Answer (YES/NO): NO